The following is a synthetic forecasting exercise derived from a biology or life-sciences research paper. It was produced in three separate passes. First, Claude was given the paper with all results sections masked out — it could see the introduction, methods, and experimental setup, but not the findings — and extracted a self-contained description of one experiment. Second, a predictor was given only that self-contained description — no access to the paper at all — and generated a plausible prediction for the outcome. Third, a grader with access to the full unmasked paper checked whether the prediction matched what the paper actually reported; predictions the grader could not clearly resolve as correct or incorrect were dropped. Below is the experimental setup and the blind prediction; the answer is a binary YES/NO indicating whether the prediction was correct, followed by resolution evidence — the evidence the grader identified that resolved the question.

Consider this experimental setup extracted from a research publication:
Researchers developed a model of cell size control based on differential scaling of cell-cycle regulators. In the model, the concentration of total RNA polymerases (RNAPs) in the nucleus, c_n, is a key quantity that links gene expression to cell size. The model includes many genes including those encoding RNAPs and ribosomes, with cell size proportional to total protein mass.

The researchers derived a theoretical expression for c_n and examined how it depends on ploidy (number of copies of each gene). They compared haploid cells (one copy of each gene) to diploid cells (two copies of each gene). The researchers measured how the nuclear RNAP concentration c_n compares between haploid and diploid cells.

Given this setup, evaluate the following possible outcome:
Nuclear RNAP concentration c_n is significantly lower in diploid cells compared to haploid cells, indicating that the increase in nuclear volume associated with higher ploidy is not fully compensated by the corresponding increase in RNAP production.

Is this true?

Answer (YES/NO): NO